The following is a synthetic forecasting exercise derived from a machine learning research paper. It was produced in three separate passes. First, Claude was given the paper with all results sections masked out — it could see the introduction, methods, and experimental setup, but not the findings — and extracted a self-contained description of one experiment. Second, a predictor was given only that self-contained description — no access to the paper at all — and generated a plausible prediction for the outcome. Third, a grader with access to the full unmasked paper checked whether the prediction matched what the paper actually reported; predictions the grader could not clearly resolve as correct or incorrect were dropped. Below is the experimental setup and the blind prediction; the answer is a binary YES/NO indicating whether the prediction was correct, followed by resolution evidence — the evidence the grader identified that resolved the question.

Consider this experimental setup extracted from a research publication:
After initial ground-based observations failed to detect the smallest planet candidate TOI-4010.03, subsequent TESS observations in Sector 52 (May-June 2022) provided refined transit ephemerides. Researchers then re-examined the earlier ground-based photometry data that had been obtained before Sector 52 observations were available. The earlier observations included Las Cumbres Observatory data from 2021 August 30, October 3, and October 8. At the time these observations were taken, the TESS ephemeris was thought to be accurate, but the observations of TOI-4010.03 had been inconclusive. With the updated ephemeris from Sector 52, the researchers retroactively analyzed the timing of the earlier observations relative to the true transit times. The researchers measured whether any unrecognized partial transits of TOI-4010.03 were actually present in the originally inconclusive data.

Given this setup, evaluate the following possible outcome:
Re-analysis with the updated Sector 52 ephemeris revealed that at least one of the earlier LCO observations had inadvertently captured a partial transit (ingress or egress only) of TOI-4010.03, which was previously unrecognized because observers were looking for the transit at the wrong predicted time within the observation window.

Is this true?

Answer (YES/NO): YES